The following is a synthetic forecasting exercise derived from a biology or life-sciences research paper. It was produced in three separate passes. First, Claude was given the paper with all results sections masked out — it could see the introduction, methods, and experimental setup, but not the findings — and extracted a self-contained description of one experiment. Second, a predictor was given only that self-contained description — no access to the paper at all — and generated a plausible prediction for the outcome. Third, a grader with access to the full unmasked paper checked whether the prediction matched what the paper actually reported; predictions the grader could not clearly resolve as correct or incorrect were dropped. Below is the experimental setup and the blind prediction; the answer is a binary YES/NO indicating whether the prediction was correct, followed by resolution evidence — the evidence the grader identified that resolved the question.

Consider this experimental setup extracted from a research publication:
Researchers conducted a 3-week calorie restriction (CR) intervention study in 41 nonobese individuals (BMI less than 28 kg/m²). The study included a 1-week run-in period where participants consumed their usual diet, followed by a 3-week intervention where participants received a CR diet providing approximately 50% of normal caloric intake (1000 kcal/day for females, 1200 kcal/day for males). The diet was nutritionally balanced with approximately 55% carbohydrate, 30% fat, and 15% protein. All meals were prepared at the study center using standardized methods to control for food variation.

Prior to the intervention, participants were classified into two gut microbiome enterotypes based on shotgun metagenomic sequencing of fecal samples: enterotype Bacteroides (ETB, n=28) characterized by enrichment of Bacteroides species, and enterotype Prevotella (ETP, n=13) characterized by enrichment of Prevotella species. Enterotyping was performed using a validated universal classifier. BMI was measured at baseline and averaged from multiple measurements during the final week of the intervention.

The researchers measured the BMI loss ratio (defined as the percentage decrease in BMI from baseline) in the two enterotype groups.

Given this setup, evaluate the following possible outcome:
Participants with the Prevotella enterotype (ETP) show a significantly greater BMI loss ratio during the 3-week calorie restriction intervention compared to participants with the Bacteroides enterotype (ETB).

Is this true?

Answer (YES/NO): YES